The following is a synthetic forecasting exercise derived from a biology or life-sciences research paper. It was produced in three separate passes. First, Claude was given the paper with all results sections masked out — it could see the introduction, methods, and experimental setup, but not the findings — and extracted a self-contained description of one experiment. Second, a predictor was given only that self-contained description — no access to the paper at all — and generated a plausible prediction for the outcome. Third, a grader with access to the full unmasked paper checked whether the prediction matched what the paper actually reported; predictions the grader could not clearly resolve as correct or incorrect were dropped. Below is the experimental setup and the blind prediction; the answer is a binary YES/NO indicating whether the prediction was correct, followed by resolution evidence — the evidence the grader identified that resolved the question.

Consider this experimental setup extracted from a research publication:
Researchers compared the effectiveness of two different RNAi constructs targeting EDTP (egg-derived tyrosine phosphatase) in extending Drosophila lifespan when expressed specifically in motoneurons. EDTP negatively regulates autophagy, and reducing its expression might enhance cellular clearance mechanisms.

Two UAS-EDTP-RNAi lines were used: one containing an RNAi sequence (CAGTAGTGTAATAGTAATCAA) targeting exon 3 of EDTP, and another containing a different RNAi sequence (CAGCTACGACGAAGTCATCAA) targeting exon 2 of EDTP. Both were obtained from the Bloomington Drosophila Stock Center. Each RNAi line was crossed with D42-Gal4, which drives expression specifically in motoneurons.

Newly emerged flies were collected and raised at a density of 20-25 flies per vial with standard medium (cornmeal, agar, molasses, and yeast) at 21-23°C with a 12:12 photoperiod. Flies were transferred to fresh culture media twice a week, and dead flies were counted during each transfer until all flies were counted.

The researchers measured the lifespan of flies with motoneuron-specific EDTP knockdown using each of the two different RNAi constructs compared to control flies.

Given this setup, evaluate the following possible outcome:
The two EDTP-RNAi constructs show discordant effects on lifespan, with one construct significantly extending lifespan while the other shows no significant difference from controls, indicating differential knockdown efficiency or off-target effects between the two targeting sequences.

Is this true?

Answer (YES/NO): NO